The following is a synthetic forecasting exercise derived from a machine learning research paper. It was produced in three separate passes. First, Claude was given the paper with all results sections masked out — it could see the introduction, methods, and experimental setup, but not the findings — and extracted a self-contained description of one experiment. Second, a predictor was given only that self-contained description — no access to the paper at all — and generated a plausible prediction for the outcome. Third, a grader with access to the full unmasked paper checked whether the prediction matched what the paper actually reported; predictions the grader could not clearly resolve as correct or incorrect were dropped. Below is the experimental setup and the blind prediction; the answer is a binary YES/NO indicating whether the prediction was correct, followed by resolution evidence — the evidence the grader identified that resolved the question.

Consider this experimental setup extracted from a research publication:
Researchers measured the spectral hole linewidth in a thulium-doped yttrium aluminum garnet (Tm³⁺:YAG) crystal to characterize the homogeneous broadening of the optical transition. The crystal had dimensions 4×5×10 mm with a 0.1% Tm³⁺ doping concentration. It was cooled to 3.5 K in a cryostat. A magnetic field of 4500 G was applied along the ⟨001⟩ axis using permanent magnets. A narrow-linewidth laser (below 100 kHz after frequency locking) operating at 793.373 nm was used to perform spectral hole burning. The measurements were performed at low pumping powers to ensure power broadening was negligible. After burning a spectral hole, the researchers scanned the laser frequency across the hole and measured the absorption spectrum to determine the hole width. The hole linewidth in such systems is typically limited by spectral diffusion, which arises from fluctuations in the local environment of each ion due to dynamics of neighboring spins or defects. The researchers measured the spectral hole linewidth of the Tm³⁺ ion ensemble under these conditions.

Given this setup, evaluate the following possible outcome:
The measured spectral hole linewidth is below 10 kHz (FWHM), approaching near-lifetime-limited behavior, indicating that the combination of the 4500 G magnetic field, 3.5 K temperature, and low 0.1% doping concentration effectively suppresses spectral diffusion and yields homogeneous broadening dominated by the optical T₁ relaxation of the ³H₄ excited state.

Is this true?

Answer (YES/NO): NO